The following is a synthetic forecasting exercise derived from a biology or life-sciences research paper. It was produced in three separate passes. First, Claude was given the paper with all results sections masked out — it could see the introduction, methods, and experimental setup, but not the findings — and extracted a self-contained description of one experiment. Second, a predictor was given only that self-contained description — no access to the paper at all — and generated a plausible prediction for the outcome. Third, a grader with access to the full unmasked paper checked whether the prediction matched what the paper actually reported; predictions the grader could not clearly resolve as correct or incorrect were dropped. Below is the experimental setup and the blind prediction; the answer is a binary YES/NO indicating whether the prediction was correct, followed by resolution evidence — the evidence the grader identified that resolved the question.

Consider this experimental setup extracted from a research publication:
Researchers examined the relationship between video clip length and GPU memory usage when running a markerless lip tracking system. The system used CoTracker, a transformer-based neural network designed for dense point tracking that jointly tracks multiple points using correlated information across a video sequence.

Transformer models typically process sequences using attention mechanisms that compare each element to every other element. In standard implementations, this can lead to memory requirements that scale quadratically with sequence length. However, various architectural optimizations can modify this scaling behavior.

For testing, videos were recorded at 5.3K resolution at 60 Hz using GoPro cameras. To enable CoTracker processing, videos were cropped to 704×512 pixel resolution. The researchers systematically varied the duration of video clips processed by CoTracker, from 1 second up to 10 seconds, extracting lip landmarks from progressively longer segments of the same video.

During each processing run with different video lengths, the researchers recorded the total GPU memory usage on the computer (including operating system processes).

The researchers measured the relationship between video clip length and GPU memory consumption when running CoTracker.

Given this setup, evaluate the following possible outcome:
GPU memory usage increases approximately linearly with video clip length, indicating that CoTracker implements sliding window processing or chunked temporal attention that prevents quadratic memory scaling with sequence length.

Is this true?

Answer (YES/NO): YES